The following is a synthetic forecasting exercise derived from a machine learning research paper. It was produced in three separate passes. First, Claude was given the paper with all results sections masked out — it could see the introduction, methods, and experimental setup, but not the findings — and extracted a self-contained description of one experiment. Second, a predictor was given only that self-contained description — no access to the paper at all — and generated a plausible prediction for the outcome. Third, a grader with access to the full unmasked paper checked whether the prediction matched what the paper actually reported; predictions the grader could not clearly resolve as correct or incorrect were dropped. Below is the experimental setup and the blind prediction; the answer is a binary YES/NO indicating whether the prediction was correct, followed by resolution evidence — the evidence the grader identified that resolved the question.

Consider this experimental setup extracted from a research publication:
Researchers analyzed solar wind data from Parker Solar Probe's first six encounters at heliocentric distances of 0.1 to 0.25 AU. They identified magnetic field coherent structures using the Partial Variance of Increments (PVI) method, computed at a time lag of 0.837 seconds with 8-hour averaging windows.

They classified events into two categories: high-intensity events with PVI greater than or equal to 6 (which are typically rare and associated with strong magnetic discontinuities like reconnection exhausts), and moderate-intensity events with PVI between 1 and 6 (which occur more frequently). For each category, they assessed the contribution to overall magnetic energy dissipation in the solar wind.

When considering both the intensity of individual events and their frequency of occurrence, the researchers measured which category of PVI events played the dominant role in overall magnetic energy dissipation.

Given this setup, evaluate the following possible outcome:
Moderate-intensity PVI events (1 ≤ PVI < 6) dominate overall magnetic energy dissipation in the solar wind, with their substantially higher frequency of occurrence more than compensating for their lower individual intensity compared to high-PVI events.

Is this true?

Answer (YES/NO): YES